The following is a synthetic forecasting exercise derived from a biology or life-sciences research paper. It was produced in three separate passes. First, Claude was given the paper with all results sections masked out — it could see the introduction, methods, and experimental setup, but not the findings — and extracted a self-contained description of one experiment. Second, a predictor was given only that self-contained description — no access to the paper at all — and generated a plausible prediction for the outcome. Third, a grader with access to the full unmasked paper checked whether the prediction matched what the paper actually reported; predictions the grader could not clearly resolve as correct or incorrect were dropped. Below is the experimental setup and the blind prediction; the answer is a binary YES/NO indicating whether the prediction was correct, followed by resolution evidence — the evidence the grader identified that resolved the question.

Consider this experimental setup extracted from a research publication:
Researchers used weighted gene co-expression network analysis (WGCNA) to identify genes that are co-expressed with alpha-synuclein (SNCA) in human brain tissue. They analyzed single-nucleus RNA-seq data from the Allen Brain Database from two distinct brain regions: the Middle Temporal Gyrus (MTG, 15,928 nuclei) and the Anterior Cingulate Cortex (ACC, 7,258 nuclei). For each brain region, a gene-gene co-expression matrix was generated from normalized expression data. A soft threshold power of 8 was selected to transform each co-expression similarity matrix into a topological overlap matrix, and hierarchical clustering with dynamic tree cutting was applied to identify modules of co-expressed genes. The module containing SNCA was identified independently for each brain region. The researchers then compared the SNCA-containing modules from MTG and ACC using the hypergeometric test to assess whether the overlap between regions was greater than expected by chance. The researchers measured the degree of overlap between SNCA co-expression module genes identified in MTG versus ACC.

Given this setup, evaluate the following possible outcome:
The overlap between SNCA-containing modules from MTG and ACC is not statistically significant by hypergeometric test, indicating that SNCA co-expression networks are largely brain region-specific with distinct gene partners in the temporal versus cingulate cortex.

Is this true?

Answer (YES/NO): NO